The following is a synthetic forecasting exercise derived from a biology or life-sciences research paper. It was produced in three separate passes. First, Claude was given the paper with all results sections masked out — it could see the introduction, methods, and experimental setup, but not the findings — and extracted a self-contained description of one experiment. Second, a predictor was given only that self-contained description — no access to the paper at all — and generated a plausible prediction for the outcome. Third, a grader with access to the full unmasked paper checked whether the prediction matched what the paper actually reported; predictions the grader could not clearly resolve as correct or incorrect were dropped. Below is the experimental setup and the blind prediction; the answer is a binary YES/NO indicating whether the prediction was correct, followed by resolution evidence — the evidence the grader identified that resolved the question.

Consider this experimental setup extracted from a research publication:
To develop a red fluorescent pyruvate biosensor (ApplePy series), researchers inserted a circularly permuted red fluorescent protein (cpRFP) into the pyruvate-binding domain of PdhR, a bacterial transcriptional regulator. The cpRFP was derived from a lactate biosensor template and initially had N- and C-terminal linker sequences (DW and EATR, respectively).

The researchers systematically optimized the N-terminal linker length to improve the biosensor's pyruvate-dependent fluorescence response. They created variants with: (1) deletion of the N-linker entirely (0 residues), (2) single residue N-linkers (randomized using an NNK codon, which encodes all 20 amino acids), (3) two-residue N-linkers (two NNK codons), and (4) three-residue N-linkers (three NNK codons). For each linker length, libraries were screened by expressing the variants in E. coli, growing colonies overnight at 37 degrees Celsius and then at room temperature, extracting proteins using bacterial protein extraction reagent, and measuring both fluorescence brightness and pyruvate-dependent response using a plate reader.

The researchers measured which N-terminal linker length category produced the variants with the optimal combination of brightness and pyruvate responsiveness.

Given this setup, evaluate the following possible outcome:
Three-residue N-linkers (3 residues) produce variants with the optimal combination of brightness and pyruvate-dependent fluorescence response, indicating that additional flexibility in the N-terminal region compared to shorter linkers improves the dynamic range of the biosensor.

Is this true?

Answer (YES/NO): YES